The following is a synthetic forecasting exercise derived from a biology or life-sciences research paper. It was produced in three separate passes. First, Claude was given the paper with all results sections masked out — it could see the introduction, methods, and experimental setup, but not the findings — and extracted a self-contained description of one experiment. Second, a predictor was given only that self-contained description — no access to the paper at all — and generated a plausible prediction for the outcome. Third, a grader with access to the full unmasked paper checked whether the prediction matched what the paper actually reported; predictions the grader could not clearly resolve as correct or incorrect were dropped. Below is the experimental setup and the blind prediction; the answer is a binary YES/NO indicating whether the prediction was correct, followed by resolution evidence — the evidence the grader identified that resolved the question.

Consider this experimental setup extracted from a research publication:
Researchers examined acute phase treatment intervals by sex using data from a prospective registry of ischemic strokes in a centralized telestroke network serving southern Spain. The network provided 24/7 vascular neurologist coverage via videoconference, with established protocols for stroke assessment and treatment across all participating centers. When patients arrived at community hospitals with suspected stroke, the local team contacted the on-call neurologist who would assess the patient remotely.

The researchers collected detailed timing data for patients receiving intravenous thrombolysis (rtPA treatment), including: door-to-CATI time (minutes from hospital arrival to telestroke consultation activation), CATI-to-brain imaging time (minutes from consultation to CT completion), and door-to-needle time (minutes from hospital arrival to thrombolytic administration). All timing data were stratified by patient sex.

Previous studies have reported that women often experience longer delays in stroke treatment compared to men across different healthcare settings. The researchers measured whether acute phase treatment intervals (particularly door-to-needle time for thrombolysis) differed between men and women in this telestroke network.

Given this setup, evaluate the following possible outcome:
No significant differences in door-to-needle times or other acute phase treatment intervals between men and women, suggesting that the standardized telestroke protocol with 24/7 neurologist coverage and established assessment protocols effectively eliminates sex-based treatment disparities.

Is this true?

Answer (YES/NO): YES